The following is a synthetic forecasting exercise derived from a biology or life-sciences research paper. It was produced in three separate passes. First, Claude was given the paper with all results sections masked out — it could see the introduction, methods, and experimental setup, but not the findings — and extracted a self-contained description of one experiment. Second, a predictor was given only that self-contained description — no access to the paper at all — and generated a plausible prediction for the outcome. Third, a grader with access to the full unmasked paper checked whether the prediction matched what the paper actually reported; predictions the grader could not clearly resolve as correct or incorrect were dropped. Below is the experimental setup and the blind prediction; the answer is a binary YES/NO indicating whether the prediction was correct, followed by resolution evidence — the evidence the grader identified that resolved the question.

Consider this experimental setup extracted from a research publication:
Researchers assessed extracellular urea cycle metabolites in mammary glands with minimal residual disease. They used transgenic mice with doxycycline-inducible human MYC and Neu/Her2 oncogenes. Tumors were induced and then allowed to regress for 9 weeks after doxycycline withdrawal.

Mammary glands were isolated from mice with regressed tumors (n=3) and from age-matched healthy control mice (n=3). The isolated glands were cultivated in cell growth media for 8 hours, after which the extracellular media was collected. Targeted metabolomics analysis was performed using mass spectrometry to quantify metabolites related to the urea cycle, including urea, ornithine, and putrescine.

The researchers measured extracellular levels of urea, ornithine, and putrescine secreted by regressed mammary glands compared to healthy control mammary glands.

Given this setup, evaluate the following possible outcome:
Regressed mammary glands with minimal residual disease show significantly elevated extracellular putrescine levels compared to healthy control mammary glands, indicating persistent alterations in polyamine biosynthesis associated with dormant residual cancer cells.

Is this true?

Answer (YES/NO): YES